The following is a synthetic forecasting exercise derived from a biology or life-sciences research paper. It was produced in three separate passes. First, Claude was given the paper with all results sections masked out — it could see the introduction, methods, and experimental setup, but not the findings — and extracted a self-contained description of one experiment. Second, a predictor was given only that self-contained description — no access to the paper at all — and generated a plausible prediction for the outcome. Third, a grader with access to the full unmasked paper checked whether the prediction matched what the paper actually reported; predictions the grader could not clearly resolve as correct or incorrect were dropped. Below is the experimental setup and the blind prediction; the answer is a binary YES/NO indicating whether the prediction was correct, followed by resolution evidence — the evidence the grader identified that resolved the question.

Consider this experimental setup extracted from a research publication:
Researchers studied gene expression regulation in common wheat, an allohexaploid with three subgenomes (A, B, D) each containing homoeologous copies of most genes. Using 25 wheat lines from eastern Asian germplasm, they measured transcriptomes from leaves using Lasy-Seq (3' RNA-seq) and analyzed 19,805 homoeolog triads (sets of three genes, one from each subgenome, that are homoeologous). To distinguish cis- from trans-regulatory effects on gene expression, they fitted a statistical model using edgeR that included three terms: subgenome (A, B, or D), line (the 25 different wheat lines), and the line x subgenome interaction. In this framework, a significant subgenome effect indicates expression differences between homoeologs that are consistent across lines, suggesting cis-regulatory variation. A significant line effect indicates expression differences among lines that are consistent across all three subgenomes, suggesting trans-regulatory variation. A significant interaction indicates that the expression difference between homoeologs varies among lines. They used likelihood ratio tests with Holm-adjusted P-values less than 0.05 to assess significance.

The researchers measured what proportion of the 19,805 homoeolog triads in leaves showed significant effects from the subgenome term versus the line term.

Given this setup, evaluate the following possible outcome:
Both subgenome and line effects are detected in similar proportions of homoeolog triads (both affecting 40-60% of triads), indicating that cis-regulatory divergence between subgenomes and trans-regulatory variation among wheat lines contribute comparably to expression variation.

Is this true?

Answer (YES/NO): NO